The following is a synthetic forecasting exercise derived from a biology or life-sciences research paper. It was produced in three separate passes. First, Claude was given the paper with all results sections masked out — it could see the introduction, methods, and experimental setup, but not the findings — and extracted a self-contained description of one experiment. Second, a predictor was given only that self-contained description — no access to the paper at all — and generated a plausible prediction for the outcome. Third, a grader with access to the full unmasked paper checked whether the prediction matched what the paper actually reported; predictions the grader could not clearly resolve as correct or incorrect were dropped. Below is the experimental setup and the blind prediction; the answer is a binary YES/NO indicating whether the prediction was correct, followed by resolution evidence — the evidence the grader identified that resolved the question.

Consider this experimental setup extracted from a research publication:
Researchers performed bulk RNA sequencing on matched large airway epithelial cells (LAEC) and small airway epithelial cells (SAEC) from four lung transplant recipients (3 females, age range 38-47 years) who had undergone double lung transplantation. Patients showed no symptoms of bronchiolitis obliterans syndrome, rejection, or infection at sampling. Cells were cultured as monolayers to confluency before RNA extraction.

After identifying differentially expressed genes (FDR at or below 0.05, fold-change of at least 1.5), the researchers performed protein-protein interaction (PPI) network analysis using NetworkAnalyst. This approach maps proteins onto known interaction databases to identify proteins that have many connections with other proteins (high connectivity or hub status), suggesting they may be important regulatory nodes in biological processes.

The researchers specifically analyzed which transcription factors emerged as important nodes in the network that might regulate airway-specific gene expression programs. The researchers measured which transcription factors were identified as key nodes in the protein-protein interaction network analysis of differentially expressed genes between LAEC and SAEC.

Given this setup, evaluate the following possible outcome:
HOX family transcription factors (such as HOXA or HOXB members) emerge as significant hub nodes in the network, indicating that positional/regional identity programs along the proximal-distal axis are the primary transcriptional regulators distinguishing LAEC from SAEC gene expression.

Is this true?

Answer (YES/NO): YES